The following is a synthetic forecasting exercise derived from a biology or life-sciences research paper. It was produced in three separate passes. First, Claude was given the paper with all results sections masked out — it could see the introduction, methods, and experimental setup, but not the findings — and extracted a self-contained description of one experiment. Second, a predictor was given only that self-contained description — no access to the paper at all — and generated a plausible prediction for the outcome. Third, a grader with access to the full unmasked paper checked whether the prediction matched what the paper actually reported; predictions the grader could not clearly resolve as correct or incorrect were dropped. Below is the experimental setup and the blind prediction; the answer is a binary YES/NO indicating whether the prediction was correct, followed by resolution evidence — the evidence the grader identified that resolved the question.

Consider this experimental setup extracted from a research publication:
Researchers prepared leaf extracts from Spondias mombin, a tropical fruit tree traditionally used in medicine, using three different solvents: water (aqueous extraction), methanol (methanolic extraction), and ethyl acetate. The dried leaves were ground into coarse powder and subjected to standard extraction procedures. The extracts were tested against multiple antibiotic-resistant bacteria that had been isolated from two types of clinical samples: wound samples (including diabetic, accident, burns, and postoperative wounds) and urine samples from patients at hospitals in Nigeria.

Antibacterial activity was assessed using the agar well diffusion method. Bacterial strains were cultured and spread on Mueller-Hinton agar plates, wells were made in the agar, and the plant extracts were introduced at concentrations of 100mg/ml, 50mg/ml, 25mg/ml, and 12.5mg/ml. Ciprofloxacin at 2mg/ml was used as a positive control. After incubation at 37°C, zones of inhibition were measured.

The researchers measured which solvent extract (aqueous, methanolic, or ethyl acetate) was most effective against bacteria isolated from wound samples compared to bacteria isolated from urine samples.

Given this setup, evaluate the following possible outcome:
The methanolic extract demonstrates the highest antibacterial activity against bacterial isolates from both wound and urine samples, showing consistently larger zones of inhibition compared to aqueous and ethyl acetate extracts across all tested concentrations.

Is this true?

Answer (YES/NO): NO